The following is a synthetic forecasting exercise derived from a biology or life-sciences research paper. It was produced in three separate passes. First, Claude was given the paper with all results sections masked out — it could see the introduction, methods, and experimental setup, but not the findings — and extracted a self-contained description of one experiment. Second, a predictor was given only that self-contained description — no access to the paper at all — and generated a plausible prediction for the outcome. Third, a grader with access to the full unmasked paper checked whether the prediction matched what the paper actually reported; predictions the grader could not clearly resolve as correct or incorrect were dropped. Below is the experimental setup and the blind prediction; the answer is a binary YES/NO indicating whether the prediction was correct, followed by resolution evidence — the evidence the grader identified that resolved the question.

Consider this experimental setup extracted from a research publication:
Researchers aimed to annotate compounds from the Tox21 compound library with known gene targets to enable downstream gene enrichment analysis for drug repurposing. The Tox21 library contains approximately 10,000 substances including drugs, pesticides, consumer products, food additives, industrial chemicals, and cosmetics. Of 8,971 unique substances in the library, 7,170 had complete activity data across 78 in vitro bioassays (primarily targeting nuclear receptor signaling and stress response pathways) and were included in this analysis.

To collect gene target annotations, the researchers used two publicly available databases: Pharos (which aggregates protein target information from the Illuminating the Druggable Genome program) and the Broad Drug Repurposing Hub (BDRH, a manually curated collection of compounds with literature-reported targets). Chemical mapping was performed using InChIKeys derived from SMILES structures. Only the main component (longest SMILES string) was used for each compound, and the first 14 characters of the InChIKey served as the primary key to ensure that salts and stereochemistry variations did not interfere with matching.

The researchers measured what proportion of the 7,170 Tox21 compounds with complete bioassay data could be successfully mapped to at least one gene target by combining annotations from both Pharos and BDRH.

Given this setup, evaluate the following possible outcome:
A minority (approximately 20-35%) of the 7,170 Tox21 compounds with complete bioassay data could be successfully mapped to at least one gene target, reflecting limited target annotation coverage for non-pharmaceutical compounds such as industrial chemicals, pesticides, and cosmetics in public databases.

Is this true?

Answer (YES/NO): YES